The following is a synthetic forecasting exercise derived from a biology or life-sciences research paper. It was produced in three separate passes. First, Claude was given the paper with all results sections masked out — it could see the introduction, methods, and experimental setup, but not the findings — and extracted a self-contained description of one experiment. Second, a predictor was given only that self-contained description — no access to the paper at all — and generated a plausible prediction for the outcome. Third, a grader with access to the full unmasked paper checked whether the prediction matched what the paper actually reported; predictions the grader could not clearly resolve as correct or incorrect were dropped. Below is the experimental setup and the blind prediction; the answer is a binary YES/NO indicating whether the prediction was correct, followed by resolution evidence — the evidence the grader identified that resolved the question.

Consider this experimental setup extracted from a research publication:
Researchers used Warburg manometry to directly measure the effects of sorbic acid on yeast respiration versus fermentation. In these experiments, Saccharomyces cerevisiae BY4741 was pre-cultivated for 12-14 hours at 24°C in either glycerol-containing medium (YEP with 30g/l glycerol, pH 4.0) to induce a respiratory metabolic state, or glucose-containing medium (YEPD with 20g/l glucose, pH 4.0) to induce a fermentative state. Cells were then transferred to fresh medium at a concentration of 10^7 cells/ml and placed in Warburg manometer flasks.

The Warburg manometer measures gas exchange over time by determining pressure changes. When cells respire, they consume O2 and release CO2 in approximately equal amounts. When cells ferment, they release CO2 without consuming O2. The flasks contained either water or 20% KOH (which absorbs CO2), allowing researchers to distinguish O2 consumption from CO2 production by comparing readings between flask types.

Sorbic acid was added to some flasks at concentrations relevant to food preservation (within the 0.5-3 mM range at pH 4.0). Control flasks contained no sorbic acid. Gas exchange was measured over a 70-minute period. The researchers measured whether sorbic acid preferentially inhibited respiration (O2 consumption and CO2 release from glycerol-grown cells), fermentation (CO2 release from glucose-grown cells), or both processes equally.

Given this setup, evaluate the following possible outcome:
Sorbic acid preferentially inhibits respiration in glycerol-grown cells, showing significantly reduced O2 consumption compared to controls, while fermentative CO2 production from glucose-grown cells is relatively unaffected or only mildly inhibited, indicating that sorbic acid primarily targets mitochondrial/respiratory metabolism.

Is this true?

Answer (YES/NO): NO